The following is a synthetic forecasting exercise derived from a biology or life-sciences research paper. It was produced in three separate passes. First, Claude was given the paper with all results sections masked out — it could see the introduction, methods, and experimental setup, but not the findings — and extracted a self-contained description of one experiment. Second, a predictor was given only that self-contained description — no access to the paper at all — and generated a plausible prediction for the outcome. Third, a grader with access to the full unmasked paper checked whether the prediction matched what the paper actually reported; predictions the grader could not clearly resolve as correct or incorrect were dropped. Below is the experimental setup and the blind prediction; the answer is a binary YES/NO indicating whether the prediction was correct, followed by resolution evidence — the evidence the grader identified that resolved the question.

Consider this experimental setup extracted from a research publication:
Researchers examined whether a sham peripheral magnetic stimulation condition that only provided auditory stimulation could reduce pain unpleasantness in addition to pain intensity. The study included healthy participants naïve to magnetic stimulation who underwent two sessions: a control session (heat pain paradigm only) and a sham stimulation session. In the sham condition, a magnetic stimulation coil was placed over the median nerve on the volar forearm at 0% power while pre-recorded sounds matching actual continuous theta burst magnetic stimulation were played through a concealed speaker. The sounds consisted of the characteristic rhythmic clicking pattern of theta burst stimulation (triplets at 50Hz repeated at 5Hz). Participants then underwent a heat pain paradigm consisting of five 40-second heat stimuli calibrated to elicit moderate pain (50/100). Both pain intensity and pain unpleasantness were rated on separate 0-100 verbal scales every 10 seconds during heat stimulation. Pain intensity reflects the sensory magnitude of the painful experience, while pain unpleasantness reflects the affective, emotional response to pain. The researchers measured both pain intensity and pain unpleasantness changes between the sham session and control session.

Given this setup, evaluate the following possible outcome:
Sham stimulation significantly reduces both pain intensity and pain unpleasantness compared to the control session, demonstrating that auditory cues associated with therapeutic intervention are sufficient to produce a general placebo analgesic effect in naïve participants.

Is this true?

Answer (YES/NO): NO